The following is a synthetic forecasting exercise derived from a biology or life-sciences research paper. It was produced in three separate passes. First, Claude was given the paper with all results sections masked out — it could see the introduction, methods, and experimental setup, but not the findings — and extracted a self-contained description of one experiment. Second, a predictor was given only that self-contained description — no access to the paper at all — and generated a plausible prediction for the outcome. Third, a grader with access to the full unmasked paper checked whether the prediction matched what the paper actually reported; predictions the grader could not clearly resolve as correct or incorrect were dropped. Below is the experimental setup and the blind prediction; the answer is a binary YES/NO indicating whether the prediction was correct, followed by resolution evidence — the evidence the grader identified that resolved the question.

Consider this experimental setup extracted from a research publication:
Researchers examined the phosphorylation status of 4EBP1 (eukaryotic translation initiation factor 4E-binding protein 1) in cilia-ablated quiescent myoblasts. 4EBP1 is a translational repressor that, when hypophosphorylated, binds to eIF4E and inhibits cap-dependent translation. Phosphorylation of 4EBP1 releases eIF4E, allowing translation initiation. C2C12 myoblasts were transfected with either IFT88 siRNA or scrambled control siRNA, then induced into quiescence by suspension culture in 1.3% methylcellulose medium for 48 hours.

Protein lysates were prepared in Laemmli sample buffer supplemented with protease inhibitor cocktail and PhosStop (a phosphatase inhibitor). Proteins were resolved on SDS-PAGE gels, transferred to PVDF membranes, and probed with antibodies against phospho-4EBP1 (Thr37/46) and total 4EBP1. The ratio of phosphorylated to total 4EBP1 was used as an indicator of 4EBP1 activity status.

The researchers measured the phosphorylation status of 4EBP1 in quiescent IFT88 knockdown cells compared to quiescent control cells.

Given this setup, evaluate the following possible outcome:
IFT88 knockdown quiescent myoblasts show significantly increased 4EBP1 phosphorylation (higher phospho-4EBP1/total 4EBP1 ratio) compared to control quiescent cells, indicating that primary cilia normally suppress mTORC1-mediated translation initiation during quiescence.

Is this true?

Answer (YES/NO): YES